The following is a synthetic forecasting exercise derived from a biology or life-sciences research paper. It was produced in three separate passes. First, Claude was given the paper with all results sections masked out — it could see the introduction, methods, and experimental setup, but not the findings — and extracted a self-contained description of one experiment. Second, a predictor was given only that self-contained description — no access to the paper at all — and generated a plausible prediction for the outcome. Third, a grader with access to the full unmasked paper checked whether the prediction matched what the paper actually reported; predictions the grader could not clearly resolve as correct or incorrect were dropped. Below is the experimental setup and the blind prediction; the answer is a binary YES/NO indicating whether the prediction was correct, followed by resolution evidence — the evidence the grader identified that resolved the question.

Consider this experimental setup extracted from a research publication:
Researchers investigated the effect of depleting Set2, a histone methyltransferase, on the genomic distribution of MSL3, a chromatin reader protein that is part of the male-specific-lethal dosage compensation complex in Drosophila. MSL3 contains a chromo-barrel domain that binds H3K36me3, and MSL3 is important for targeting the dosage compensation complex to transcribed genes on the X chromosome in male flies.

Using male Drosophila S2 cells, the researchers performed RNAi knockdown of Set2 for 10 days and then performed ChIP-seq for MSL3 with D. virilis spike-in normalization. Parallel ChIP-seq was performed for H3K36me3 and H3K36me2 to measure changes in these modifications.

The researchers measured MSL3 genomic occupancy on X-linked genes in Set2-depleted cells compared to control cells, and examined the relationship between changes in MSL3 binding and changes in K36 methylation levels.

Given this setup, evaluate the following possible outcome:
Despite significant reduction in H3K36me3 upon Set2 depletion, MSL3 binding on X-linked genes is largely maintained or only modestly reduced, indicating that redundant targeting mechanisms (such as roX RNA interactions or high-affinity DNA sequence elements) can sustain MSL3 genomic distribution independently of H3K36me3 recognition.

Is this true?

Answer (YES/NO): NO